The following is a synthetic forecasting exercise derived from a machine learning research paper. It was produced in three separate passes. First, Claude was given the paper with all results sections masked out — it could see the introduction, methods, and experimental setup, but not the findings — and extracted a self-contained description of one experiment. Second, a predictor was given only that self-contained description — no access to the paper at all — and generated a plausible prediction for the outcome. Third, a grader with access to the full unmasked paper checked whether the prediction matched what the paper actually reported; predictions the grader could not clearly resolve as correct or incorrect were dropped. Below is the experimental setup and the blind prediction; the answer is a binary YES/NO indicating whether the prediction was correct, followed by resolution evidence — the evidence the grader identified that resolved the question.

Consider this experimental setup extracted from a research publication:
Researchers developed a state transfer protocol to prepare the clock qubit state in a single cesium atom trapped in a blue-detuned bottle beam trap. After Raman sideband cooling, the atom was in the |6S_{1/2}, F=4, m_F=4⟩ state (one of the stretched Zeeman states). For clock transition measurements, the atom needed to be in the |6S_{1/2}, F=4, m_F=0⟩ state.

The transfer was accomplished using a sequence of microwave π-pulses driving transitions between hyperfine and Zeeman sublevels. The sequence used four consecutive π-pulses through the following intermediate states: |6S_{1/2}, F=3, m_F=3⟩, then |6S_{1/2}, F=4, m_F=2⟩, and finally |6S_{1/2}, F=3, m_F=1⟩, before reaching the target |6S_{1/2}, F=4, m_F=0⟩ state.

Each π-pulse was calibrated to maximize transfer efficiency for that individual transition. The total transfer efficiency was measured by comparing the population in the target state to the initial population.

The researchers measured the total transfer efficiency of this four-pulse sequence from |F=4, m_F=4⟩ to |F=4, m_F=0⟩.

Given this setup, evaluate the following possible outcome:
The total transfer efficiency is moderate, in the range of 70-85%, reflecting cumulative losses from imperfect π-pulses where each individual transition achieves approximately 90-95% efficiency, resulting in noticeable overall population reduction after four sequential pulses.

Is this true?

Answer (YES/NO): NO